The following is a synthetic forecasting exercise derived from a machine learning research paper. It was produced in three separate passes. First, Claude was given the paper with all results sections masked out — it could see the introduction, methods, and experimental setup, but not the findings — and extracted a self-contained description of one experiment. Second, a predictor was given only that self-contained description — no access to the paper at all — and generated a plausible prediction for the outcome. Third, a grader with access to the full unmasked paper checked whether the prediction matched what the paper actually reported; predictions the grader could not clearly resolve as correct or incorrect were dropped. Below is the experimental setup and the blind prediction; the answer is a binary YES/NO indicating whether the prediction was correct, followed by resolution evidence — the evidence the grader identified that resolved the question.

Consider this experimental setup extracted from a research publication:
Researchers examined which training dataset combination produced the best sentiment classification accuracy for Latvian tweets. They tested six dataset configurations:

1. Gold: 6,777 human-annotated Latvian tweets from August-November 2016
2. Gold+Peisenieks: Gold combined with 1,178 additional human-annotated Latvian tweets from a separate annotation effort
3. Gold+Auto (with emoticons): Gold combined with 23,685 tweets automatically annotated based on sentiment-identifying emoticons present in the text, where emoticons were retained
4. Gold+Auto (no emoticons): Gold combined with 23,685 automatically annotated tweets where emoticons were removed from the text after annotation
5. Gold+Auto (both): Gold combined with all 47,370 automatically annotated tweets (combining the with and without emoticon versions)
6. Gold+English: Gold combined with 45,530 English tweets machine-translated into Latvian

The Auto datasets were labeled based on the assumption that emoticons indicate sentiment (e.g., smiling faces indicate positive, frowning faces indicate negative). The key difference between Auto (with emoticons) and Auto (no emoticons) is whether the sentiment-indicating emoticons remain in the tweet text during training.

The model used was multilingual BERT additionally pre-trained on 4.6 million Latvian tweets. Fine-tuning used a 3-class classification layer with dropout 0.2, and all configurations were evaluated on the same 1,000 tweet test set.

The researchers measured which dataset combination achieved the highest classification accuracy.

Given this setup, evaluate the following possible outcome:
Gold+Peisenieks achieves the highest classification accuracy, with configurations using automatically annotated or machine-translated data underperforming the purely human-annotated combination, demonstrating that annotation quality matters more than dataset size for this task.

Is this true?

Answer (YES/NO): NO